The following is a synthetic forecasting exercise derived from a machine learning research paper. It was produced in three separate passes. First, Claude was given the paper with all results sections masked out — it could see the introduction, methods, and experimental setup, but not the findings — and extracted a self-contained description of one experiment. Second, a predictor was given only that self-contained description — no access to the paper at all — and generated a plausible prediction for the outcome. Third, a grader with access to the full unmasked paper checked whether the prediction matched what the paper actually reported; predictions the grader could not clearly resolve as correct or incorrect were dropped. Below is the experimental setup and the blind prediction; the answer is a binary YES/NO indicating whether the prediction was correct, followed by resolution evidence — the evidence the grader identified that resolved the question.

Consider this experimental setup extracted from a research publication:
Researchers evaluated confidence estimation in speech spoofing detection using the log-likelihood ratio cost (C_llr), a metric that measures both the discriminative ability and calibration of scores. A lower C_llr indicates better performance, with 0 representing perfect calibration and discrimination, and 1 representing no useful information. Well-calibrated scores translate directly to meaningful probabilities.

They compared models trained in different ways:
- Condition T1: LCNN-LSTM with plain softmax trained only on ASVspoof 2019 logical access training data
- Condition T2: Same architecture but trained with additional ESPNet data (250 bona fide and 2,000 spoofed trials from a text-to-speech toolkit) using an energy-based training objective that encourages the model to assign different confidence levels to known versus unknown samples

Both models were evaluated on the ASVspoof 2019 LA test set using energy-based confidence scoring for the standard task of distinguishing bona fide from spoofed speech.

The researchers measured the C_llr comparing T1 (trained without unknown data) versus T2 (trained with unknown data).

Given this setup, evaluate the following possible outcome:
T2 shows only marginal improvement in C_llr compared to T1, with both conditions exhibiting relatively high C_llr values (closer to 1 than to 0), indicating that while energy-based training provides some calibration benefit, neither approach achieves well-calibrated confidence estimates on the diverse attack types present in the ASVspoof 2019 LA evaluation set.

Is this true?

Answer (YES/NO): NO